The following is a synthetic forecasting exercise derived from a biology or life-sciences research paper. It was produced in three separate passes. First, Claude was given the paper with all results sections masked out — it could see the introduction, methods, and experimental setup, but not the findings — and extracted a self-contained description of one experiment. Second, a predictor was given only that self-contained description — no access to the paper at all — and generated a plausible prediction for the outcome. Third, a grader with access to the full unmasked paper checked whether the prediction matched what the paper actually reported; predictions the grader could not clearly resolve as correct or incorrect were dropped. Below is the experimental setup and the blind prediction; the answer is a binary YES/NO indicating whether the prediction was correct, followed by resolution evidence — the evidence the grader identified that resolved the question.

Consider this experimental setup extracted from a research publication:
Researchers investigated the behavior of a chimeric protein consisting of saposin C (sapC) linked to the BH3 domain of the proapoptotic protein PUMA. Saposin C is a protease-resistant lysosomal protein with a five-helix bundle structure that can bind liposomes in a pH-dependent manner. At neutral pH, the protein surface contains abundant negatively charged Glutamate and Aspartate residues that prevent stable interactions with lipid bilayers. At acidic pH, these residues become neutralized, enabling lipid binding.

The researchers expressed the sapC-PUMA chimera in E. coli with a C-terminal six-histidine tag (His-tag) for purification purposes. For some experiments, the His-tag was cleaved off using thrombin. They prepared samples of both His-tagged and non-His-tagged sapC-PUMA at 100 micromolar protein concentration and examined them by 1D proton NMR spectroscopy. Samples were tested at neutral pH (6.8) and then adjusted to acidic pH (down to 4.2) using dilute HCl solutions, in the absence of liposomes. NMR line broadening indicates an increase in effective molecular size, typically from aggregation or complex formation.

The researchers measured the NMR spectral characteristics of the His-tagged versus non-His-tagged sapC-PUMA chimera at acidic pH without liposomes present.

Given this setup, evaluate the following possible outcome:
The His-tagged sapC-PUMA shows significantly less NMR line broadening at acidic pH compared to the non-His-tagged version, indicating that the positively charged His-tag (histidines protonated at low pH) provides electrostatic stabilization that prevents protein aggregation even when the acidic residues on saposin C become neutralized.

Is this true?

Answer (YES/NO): NO